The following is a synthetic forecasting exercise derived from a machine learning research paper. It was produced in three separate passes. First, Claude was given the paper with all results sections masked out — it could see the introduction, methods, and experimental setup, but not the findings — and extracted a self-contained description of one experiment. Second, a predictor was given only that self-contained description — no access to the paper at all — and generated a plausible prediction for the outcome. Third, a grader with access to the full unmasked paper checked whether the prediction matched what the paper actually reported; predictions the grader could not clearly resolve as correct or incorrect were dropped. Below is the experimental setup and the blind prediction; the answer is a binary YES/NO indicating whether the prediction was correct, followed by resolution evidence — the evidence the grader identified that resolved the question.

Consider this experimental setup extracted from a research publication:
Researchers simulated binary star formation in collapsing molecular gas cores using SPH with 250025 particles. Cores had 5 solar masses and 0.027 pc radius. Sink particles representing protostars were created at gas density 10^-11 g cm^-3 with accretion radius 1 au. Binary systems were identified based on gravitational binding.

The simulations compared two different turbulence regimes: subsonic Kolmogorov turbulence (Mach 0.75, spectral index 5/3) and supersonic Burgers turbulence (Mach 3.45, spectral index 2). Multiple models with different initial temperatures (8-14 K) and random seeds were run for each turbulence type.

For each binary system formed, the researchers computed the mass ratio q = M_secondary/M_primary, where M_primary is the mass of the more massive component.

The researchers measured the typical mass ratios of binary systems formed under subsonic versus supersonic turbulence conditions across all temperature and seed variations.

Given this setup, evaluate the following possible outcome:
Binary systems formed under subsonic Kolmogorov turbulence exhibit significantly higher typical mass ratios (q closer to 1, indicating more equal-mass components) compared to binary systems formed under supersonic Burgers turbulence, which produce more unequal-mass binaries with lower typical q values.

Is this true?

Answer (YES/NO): YES